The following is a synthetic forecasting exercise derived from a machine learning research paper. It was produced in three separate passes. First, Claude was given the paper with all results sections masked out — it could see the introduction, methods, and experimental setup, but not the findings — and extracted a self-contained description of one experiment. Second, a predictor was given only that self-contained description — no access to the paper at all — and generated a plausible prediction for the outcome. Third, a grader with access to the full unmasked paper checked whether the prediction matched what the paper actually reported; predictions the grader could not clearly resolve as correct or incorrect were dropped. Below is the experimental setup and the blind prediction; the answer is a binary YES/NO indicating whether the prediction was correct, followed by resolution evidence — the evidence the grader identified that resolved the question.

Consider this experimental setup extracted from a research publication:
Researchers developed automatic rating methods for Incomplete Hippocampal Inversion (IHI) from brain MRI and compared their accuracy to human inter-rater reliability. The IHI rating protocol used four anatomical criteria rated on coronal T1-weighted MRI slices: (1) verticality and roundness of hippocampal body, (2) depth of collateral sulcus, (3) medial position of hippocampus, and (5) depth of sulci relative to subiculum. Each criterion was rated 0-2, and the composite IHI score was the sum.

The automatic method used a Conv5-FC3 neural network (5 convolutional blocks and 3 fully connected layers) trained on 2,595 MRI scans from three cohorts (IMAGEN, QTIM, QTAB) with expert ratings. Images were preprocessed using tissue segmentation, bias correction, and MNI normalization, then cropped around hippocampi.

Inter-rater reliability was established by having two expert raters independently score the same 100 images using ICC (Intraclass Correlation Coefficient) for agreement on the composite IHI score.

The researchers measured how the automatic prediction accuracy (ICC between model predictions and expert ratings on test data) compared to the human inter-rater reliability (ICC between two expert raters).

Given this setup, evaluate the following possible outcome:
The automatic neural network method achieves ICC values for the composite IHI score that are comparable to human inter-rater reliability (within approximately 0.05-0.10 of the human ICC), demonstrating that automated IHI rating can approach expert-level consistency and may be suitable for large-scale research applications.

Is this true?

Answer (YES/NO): NO